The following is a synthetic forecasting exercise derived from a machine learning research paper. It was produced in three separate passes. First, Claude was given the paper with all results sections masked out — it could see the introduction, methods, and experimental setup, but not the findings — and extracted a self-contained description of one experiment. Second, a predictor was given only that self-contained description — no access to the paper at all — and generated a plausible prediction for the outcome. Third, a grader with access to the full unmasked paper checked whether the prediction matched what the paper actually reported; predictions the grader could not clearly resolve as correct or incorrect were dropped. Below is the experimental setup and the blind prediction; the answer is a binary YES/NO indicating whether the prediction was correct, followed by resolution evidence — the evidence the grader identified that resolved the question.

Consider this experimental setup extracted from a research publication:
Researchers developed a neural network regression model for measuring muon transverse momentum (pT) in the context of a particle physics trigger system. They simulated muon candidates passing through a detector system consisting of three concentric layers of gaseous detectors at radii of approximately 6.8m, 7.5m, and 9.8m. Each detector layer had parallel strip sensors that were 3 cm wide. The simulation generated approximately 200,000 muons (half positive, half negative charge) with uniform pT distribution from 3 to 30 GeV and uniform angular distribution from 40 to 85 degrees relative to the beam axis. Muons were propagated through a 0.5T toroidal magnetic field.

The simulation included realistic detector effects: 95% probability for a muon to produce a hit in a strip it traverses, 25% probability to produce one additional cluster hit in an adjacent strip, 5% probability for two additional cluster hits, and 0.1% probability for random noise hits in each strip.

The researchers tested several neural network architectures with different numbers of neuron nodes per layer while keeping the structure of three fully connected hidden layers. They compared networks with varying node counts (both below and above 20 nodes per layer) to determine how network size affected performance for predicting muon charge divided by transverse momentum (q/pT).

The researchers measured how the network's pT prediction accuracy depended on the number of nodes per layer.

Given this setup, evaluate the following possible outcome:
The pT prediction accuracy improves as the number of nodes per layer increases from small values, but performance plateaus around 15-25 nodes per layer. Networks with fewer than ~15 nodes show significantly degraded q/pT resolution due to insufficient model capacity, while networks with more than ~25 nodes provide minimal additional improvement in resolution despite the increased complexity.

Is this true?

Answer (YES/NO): NO